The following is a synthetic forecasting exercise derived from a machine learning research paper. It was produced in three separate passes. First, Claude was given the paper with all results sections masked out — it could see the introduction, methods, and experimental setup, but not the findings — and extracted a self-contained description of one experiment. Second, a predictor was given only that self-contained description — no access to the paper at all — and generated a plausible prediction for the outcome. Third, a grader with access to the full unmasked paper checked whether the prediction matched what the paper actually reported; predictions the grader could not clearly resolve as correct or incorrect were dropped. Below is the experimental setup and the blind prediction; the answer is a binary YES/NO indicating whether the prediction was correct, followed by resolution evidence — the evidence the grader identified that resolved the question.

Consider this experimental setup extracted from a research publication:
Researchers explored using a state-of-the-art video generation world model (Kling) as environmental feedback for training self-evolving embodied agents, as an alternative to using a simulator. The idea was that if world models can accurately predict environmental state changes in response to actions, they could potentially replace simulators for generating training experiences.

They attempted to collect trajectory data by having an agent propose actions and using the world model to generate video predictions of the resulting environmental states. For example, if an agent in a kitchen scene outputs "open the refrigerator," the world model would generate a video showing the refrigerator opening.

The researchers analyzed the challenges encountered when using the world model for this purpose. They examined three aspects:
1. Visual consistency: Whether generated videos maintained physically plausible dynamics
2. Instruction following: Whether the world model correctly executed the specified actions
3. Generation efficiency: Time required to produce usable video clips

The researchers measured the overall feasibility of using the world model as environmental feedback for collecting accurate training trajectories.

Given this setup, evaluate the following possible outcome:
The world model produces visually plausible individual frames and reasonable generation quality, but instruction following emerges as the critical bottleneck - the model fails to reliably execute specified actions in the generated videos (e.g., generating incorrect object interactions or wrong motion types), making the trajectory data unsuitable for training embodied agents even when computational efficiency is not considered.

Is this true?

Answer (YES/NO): NO